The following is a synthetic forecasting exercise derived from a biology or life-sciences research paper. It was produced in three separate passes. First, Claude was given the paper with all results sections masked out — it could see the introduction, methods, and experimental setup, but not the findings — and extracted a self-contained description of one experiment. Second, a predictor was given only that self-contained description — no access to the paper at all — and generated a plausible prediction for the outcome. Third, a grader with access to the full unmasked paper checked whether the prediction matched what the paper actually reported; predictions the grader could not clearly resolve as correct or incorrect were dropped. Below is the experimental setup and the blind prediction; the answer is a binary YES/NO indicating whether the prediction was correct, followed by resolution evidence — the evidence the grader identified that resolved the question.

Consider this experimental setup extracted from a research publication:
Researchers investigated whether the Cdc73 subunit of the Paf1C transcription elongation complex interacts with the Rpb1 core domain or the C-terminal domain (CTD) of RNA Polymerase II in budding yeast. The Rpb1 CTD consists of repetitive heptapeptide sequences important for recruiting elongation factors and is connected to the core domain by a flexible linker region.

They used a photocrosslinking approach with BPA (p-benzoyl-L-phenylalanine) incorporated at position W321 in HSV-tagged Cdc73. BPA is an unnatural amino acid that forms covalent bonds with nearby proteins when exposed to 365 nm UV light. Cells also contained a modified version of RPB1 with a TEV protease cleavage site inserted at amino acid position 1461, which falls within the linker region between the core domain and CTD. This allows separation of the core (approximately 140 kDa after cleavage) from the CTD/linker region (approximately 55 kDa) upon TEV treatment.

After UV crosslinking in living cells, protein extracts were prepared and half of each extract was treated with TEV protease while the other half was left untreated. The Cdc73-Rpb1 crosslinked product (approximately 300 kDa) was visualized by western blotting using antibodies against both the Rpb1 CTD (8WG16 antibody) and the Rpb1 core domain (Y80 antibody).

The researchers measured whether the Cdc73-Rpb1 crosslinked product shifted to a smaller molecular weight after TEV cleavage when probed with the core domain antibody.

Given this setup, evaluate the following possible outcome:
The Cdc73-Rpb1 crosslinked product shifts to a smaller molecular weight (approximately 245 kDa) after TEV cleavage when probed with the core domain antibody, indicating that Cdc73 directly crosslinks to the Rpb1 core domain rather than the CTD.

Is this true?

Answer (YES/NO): NO